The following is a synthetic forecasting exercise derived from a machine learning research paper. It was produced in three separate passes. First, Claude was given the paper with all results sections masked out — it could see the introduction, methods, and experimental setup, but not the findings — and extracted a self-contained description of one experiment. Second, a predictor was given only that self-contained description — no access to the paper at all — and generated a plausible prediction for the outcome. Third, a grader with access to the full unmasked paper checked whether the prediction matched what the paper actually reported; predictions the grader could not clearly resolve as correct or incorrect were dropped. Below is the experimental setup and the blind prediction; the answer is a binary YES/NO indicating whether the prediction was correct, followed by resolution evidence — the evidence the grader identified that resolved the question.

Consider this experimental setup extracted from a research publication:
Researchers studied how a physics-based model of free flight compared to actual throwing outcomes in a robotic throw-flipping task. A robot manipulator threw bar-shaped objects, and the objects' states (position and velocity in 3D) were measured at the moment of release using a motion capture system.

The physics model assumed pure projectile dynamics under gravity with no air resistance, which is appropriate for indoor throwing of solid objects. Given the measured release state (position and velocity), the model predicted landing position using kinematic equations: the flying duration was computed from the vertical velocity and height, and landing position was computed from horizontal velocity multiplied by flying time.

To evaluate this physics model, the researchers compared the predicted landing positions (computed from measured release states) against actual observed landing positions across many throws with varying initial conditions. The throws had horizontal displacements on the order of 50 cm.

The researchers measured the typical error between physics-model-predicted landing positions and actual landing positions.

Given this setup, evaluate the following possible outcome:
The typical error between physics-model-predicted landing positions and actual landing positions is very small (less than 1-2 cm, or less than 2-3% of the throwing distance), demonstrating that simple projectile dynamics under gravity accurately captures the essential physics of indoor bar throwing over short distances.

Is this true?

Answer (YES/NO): NO